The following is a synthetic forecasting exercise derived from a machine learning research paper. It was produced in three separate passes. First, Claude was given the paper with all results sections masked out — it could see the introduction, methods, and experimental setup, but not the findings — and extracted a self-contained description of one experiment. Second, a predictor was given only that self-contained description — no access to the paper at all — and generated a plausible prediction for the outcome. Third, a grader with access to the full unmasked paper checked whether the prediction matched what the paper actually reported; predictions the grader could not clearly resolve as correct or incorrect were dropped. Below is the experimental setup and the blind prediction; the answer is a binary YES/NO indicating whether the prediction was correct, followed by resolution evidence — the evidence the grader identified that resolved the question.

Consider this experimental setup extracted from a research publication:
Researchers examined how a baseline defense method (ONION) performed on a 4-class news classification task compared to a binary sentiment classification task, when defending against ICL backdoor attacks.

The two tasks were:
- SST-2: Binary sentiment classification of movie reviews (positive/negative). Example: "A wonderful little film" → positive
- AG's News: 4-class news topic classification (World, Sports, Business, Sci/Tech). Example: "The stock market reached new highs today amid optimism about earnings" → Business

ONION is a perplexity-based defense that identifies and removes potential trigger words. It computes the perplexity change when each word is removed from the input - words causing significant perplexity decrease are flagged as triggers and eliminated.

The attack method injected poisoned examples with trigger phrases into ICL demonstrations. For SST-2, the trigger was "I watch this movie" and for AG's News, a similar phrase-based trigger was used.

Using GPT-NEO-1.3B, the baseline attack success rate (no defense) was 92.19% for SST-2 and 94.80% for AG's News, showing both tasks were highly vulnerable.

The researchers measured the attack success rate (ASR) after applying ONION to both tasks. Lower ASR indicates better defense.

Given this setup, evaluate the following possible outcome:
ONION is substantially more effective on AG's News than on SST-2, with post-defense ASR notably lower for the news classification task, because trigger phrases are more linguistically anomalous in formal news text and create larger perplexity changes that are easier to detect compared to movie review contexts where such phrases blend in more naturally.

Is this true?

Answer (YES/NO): YES